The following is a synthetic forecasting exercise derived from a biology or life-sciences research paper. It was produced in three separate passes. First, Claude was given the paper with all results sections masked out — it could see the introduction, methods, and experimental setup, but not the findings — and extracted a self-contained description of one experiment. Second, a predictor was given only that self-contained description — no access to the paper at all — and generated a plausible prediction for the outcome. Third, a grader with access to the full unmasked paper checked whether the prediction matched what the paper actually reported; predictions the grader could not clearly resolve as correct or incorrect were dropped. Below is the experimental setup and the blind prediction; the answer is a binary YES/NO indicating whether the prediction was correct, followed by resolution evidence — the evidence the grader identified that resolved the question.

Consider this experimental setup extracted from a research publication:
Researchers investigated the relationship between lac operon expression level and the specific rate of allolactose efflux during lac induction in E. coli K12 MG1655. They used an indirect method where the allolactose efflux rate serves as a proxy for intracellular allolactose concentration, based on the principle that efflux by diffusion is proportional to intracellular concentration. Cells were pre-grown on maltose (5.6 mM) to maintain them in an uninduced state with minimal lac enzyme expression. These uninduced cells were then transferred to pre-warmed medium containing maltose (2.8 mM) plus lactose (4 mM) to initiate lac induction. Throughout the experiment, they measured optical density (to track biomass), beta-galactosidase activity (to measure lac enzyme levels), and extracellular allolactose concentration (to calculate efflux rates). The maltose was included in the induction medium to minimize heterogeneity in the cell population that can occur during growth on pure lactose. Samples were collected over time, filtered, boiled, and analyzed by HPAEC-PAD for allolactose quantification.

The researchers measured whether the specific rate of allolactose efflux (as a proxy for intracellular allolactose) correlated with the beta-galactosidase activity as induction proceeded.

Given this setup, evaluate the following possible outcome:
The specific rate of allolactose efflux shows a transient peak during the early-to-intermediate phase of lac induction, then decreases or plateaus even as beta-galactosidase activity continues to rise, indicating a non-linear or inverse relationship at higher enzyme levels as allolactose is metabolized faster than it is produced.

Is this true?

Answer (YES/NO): NO